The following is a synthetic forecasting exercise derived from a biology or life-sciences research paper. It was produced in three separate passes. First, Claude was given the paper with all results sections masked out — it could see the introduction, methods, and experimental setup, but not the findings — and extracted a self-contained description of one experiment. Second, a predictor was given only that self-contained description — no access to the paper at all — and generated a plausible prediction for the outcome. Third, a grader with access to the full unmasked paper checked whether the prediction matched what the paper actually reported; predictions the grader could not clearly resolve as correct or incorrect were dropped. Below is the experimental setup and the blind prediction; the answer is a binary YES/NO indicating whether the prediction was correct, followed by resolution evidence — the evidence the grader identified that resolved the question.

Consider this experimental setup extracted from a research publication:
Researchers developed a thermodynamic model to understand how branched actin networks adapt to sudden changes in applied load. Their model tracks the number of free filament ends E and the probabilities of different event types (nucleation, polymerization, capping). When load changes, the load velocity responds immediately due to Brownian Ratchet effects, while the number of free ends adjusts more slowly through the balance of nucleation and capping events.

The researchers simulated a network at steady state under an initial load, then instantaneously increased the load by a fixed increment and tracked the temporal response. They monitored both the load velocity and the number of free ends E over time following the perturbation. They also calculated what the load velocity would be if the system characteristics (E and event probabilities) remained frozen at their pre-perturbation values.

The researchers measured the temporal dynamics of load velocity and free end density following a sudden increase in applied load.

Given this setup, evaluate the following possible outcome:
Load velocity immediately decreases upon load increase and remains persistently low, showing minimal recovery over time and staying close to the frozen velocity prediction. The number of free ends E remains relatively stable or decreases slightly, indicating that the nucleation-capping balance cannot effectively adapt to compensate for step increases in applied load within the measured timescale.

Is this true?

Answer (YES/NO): NO